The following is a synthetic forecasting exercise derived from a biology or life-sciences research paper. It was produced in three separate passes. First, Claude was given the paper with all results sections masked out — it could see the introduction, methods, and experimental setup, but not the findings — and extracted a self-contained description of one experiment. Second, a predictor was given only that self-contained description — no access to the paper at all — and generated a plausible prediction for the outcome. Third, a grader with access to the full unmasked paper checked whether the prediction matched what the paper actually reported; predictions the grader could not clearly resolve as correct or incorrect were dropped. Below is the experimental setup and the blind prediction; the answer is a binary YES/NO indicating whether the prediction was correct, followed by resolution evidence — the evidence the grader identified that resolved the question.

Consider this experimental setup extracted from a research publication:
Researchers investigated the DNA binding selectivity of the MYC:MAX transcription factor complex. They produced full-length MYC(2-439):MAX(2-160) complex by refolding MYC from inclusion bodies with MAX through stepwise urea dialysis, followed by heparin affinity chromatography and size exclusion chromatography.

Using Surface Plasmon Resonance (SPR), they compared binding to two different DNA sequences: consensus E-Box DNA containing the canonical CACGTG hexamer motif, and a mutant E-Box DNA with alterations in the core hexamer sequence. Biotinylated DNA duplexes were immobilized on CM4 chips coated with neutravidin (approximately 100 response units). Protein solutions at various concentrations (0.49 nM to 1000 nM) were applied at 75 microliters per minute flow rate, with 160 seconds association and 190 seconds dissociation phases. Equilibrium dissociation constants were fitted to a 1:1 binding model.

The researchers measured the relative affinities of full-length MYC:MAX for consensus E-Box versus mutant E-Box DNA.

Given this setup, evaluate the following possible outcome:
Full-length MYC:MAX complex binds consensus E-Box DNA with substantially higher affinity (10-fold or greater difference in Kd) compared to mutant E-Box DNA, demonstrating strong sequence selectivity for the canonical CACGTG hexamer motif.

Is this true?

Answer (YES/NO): YES